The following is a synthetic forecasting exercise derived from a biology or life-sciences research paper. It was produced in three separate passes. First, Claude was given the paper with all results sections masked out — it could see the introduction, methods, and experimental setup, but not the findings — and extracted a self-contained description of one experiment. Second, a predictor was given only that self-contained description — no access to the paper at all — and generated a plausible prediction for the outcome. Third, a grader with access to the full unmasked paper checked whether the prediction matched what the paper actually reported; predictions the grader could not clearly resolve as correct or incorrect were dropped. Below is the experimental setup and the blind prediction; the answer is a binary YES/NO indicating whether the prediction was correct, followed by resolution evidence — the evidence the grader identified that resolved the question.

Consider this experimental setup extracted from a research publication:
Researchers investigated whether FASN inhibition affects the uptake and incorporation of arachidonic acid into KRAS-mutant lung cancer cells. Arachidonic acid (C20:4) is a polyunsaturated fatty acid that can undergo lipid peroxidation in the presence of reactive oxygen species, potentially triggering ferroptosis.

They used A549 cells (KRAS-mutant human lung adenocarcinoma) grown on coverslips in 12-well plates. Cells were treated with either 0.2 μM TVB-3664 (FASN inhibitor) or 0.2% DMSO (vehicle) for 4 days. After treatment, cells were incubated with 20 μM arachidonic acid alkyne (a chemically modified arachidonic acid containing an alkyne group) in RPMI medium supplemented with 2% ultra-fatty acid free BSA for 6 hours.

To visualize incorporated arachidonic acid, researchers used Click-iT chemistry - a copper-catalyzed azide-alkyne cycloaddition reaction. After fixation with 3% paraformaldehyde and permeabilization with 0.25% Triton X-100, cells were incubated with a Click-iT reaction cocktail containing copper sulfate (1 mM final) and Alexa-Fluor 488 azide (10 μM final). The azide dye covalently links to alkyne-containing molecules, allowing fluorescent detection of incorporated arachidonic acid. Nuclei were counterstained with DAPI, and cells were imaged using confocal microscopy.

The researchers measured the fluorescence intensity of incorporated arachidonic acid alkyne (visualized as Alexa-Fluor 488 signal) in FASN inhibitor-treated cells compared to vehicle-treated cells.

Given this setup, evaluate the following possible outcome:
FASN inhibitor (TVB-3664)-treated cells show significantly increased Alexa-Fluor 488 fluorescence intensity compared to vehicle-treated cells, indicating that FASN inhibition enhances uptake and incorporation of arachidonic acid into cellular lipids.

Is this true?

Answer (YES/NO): YES